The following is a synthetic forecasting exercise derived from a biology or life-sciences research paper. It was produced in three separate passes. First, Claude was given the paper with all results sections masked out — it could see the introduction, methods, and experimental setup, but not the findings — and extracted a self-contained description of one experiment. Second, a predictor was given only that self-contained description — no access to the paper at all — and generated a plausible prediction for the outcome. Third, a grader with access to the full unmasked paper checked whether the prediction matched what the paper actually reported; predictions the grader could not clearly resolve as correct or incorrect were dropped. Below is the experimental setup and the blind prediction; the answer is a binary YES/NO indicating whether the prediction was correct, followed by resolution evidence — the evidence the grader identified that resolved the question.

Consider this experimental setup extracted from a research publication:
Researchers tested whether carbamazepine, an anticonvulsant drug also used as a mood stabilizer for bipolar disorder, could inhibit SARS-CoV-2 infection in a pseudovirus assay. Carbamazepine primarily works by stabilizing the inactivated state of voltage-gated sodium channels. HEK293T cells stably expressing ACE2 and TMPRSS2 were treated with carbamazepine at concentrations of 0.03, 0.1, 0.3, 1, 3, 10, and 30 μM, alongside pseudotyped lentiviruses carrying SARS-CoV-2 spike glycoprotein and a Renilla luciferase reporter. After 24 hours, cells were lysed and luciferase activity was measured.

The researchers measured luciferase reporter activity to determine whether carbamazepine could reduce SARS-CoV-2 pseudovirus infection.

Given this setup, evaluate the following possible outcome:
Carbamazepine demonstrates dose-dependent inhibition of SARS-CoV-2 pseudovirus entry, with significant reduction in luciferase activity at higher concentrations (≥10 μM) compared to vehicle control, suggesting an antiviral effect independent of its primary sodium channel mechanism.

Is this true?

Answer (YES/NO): NO